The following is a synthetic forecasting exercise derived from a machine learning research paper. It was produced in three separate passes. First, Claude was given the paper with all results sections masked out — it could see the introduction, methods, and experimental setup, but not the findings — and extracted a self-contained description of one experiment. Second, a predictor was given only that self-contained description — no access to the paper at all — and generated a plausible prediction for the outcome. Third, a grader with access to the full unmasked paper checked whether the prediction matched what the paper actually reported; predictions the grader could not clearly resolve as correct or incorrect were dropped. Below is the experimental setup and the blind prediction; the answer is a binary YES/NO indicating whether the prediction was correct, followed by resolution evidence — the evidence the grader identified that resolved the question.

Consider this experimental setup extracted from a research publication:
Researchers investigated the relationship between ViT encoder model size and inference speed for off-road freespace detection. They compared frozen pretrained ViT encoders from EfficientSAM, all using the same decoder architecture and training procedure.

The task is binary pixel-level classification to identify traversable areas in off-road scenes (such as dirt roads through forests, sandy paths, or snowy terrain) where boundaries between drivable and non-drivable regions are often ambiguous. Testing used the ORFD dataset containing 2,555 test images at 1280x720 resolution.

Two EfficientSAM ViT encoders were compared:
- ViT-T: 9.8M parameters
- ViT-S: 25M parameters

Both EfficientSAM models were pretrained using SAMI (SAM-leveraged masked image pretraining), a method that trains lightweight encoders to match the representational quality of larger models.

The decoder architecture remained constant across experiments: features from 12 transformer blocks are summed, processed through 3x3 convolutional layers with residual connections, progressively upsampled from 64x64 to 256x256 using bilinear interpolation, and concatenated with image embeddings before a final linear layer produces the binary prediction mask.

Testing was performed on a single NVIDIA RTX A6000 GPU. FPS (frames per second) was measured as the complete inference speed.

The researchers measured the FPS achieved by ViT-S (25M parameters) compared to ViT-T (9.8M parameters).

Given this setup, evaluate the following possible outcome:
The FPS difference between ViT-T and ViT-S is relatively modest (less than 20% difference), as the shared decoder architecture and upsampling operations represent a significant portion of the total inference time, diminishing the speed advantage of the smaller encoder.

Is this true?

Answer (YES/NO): NO